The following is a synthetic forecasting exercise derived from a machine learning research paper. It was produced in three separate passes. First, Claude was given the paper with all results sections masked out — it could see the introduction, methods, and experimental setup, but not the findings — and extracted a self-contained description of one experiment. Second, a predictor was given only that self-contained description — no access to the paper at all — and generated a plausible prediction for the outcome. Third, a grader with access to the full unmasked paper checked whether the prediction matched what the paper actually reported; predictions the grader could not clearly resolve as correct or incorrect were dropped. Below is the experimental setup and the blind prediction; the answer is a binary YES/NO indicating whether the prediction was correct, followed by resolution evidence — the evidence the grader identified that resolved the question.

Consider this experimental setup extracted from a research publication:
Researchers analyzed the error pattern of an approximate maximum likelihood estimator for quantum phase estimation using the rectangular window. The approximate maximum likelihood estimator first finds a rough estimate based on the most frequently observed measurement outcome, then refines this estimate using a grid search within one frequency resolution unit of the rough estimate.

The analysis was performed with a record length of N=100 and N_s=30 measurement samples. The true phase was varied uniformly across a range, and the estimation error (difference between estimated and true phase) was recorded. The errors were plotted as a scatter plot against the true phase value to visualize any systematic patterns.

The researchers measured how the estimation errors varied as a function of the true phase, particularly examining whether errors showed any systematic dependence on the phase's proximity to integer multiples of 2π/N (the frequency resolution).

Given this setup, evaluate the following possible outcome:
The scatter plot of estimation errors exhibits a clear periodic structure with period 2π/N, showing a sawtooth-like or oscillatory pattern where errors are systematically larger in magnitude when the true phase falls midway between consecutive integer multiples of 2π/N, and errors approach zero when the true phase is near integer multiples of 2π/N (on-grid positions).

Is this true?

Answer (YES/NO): NO